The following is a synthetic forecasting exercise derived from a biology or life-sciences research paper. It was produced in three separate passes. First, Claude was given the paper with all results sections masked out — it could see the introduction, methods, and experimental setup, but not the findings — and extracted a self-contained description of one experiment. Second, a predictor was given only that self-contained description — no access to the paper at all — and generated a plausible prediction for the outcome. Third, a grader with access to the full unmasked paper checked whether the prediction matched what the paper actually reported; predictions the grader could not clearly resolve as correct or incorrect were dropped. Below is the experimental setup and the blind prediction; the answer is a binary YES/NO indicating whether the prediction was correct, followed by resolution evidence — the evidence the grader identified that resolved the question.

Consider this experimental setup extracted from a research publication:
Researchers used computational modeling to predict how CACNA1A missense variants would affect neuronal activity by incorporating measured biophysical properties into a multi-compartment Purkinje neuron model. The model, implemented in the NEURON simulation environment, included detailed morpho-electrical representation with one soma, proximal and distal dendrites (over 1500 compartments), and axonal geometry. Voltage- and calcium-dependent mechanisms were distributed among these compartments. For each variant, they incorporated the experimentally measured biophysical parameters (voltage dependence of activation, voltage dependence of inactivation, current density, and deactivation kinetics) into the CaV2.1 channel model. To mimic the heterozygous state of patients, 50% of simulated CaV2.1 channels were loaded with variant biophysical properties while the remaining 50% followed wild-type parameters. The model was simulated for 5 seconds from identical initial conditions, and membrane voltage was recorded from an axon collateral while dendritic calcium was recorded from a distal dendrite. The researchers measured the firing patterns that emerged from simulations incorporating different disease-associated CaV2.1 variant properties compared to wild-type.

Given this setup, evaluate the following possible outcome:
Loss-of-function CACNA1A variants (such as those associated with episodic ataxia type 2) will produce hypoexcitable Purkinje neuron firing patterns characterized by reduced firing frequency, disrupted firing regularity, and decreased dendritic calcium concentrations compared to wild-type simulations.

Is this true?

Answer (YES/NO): NO